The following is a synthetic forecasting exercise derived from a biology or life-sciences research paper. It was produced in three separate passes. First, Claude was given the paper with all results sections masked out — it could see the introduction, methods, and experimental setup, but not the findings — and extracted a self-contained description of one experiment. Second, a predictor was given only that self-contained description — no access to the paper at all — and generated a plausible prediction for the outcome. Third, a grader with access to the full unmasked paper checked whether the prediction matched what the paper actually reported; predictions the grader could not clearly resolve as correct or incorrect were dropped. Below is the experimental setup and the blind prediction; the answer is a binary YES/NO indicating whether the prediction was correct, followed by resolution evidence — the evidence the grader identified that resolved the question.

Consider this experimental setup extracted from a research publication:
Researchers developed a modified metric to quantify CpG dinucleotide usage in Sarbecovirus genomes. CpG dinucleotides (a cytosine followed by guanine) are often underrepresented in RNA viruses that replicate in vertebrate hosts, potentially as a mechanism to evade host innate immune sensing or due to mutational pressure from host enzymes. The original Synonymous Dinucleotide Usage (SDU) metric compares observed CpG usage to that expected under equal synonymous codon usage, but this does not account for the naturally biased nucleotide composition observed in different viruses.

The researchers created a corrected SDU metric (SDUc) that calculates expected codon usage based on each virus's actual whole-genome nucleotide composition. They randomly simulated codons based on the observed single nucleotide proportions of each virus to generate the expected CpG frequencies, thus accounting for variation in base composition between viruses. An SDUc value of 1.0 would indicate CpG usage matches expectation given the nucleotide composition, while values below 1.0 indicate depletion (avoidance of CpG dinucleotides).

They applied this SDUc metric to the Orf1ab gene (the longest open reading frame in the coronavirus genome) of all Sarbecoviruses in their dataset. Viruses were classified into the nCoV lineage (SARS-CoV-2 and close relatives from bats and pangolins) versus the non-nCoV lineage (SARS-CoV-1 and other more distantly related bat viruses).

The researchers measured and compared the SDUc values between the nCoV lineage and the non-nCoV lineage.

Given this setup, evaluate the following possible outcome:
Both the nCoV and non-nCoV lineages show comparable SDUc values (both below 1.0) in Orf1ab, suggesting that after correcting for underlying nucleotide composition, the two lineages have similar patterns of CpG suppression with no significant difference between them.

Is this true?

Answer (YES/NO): NO